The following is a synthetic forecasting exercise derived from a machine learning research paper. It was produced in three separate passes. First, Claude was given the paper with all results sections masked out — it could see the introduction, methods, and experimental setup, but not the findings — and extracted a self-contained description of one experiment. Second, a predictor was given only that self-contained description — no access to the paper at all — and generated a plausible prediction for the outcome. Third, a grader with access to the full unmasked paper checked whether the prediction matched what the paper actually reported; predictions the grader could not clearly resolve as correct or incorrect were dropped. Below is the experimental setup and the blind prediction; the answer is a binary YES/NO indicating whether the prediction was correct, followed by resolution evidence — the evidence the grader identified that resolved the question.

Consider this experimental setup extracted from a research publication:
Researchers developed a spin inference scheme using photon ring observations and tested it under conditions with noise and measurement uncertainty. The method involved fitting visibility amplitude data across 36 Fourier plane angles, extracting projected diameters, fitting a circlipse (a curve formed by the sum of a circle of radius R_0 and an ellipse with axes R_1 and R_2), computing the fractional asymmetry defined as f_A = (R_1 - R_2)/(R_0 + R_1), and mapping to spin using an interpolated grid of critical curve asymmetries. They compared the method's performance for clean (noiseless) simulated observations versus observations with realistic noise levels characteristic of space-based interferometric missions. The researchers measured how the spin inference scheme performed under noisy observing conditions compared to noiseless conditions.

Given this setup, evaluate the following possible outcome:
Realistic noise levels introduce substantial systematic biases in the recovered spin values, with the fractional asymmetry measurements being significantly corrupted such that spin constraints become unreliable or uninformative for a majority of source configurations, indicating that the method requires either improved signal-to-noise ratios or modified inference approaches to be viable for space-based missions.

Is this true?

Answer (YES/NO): NO